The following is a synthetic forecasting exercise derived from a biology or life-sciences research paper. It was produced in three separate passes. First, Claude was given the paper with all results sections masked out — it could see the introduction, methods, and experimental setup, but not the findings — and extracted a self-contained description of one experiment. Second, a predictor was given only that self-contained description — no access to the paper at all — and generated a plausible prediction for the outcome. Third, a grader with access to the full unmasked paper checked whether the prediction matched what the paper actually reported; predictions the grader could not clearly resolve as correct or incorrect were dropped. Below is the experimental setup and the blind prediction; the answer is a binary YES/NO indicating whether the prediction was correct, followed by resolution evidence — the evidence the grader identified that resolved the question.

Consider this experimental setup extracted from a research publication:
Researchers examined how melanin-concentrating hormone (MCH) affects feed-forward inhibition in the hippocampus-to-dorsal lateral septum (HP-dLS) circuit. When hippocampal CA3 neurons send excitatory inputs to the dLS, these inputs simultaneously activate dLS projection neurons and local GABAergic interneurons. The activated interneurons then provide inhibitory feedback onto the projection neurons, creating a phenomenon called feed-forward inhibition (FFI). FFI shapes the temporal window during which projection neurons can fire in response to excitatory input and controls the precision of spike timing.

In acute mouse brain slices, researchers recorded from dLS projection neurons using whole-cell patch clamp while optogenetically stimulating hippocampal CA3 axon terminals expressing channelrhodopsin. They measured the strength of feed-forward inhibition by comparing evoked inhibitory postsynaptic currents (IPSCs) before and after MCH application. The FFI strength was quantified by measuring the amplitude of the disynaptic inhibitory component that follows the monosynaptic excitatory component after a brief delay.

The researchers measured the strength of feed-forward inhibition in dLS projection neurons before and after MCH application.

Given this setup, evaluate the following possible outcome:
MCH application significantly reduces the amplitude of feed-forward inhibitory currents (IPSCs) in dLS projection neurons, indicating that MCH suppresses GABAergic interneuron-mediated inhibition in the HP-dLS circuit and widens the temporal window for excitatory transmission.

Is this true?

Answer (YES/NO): YES